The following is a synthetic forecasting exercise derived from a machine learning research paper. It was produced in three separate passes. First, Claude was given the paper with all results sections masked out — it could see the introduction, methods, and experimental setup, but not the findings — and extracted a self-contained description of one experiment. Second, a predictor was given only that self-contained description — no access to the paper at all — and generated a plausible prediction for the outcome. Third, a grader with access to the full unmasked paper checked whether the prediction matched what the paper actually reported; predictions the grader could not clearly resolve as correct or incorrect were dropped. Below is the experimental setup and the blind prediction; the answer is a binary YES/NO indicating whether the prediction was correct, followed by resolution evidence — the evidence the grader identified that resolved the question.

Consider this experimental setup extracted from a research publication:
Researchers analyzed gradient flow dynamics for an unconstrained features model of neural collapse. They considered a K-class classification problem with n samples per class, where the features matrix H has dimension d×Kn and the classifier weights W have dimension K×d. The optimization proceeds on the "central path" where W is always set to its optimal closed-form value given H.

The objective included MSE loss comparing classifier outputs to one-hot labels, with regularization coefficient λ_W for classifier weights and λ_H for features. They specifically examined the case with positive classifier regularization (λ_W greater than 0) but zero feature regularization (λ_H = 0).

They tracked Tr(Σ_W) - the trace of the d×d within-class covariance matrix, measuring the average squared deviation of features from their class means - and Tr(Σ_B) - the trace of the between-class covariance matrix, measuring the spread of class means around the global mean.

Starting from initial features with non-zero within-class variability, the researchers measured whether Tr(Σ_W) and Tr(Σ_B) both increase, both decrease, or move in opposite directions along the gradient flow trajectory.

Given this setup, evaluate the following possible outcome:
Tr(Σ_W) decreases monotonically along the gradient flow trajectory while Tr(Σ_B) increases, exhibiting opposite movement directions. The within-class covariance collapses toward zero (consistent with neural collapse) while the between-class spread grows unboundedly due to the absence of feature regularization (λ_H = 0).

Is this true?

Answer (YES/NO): YES